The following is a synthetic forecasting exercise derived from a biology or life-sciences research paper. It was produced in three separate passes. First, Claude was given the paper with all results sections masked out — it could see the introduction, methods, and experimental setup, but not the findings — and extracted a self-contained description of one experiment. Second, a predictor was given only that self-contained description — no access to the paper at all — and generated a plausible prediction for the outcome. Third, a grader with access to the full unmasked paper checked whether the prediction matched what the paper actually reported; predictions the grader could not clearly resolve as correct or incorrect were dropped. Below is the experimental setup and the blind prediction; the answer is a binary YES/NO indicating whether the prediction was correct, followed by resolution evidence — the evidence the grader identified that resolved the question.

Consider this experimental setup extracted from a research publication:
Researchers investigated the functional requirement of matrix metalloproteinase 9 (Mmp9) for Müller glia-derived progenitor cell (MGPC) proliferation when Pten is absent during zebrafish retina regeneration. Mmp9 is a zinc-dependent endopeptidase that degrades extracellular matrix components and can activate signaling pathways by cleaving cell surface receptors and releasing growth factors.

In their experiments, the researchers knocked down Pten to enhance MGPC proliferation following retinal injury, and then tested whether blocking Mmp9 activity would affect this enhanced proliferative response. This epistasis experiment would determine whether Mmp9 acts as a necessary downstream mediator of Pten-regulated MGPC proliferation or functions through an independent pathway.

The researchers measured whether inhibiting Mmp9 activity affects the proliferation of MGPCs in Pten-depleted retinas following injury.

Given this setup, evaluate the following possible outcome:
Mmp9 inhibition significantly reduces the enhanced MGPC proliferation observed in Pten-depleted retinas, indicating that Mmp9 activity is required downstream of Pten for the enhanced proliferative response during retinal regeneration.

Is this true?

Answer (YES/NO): YES